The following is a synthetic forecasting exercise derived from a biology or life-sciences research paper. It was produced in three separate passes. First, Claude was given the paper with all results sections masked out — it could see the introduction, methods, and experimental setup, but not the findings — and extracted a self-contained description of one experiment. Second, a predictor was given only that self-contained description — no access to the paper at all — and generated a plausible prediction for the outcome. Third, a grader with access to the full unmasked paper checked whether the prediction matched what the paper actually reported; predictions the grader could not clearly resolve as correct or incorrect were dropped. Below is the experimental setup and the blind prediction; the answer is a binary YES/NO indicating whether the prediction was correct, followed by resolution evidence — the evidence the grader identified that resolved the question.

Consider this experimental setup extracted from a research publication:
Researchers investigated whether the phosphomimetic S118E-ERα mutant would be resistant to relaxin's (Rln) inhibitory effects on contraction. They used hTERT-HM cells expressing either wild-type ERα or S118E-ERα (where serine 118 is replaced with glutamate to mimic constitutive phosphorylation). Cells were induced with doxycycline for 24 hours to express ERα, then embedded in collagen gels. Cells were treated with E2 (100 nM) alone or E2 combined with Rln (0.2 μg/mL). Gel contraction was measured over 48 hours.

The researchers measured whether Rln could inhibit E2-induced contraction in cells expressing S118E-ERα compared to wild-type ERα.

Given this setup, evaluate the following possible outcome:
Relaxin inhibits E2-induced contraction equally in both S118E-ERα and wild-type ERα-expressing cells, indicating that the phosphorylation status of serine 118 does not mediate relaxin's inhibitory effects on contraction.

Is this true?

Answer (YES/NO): NO